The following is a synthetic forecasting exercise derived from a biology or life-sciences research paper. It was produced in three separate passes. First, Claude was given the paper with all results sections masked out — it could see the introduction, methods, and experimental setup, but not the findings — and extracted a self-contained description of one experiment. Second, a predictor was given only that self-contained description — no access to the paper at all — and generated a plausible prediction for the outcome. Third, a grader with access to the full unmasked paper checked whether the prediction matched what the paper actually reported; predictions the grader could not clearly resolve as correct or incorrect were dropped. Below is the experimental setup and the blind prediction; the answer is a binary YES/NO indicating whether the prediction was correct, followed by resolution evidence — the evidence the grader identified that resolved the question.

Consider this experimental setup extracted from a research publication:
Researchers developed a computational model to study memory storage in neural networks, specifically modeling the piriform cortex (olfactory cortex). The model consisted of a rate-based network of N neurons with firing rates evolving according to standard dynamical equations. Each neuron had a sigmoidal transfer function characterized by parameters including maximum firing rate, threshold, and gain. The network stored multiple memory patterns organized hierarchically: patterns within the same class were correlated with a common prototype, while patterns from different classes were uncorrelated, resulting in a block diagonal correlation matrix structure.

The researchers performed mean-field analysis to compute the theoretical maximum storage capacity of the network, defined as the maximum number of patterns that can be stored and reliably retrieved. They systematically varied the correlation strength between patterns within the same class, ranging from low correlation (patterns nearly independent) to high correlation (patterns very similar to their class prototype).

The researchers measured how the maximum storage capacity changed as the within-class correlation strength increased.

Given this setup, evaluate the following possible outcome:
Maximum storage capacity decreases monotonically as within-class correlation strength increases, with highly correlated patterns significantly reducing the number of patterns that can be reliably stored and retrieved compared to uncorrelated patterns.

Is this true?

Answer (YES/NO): YES